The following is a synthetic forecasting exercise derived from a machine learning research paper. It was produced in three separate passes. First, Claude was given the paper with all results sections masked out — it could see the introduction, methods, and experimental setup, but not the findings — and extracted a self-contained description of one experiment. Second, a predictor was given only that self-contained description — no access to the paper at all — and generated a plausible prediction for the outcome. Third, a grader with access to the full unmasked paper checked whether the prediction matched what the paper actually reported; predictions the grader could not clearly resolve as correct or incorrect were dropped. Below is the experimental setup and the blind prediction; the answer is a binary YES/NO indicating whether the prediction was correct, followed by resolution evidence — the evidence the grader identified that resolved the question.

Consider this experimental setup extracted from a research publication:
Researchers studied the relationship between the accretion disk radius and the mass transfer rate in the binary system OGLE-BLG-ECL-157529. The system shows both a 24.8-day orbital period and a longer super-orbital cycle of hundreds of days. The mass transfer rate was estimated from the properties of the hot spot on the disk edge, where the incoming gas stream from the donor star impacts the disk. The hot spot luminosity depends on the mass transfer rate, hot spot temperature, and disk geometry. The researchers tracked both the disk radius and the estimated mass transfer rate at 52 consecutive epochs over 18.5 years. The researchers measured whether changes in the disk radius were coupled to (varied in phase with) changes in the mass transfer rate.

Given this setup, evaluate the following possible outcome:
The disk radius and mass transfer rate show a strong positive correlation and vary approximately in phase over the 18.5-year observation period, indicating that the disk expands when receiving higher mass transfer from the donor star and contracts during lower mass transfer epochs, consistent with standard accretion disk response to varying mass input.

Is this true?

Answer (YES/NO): NO